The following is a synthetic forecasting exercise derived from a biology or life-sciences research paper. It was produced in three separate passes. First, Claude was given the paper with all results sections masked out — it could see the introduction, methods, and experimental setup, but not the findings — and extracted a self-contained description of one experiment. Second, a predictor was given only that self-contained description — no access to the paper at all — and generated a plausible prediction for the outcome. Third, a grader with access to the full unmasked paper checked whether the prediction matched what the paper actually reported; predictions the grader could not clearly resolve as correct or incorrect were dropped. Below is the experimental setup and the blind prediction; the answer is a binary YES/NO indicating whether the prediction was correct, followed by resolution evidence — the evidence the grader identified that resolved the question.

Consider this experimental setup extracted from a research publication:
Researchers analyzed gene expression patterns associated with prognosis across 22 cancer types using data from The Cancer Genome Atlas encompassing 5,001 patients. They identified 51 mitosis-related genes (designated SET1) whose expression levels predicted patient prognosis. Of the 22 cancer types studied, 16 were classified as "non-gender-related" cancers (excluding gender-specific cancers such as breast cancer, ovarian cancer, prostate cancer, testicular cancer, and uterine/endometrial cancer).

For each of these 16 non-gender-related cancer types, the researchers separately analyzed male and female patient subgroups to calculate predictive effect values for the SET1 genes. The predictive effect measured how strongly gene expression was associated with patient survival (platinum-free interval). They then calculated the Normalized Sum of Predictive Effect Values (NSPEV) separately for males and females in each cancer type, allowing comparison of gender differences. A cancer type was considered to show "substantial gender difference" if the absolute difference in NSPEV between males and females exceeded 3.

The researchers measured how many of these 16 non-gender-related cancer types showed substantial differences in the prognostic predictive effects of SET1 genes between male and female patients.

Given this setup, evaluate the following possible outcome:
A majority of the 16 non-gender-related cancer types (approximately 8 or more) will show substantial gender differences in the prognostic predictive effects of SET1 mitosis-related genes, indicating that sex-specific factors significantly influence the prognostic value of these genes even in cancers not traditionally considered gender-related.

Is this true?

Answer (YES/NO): NO